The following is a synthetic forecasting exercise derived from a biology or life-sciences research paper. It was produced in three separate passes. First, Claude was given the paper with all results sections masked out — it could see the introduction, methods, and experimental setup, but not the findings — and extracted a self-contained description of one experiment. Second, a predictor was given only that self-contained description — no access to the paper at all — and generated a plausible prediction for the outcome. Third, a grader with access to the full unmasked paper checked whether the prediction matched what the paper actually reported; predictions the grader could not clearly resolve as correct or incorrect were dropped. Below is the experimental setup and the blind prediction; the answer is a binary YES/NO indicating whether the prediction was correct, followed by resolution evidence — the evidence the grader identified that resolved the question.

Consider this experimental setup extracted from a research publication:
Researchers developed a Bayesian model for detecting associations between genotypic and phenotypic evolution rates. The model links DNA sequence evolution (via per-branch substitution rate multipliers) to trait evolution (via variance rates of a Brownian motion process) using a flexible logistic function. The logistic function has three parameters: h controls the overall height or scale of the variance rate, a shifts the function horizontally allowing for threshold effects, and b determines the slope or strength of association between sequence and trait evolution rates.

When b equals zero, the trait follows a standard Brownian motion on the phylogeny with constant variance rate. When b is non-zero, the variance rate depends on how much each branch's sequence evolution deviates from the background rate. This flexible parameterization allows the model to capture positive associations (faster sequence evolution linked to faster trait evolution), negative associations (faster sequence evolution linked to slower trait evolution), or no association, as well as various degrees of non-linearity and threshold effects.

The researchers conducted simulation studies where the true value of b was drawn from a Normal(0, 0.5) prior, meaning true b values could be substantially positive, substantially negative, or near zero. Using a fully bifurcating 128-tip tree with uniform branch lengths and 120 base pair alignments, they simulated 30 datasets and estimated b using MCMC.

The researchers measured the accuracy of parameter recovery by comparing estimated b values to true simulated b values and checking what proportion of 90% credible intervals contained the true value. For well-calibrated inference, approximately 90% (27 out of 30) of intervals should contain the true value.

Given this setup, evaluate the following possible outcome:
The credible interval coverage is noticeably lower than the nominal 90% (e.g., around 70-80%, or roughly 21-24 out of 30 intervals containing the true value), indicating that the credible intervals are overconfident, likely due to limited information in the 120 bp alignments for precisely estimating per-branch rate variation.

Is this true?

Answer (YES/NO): NO